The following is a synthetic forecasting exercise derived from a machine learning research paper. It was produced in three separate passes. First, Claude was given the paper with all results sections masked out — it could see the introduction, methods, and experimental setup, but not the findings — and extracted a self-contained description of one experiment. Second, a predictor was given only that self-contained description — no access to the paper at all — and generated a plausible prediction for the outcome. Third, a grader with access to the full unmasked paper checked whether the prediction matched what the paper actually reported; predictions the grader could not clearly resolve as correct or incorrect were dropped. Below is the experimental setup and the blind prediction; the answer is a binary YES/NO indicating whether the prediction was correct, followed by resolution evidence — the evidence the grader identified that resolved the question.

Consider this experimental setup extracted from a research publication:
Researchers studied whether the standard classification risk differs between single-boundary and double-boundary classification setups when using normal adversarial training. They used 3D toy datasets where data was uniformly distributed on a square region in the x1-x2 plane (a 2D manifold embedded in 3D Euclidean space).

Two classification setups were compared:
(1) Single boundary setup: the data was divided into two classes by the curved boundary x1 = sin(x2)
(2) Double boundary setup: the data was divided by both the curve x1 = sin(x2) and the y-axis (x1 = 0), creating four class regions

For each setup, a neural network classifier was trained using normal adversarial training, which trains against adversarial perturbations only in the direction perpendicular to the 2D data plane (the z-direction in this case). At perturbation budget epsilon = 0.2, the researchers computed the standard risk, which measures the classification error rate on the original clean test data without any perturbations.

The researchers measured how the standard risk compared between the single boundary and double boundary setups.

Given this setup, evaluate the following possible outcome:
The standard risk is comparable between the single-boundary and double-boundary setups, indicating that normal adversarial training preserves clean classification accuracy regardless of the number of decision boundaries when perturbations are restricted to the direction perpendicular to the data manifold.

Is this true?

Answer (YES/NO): YES